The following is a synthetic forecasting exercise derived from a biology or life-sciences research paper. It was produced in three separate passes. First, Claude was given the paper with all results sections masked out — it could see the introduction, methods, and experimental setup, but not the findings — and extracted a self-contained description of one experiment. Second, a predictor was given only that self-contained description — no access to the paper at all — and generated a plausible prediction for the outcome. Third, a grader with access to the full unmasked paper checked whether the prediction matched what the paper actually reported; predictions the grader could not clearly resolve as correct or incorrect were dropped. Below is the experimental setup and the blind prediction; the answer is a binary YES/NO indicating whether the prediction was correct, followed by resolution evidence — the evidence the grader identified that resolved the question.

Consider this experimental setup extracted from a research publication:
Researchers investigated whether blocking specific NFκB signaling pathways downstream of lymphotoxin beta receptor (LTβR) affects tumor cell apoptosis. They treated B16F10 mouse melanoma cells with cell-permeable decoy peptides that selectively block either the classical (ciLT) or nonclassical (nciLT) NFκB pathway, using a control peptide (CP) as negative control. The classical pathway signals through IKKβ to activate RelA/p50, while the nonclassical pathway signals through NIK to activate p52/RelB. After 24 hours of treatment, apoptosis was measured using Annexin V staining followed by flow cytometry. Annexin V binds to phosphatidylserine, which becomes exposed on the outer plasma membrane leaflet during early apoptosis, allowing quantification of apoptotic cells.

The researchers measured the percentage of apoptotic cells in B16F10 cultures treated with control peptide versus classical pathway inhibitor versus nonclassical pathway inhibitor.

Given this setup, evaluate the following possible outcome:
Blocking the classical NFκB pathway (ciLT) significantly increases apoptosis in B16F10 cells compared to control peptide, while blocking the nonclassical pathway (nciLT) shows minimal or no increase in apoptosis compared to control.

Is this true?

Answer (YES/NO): NO